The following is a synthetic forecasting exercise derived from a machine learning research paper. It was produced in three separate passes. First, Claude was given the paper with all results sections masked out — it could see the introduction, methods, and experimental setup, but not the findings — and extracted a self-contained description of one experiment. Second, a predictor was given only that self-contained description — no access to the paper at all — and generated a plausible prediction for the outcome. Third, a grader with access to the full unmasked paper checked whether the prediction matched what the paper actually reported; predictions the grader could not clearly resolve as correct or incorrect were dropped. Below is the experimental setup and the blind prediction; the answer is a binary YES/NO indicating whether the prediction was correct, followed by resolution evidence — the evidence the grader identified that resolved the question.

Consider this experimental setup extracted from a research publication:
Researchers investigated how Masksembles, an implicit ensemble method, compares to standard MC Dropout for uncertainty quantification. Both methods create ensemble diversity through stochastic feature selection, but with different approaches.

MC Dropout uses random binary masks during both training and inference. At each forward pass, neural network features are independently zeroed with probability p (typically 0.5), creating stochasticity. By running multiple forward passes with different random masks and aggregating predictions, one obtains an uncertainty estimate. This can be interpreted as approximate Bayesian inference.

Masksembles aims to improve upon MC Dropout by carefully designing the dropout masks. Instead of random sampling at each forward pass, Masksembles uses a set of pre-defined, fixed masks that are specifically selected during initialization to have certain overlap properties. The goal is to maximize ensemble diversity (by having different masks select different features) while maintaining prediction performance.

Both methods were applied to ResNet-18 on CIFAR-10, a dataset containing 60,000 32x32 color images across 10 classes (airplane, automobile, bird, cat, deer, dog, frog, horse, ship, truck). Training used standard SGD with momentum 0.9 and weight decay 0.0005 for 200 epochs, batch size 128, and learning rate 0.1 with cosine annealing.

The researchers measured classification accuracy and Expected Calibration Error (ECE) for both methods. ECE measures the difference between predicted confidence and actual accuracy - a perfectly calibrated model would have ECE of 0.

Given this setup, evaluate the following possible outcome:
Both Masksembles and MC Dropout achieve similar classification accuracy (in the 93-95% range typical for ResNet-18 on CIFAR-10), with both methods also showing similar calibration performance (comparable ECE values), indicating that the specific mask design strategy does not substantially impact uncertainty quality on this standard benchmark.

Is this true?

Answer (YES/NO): NO